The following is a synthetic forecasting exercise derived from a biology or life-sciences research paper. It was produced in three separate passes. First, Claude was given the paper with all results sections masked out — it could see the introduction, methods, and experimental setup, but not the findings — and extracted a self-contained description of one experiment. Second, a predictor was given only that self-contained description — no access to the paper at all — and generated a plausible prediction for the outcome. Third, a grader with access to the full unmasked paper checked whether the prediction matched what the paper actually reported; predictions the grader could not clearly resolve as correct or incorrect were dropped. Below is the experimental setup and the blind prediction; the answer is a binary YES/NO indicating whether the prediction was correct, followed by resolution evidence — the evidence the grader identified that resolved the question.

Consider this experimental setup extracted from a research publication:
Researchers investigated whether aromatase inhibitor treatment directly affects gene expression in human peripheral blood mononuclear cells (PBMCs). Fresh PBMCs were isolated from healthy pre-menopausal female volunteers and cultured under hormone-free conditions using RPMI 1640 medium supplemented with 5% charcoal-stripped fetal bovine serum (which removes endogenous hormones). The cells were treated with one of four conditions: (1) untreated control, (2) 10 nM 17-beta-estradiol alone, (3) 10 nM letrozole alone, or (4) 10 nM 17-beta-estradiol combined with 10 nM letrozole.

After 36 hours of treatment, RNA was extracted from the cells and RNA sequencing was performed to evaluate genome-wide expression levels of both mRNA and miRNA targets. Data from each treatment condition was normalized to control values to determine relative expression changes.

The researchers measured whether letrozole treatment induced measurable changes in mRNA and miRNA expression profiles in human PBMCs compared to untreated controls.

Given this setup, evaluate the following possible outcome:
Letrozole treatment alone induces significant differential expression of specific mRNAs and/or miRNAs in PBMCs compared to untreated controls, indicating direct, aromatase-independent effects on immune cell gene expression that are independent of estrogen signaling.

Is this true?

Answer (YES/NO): NO